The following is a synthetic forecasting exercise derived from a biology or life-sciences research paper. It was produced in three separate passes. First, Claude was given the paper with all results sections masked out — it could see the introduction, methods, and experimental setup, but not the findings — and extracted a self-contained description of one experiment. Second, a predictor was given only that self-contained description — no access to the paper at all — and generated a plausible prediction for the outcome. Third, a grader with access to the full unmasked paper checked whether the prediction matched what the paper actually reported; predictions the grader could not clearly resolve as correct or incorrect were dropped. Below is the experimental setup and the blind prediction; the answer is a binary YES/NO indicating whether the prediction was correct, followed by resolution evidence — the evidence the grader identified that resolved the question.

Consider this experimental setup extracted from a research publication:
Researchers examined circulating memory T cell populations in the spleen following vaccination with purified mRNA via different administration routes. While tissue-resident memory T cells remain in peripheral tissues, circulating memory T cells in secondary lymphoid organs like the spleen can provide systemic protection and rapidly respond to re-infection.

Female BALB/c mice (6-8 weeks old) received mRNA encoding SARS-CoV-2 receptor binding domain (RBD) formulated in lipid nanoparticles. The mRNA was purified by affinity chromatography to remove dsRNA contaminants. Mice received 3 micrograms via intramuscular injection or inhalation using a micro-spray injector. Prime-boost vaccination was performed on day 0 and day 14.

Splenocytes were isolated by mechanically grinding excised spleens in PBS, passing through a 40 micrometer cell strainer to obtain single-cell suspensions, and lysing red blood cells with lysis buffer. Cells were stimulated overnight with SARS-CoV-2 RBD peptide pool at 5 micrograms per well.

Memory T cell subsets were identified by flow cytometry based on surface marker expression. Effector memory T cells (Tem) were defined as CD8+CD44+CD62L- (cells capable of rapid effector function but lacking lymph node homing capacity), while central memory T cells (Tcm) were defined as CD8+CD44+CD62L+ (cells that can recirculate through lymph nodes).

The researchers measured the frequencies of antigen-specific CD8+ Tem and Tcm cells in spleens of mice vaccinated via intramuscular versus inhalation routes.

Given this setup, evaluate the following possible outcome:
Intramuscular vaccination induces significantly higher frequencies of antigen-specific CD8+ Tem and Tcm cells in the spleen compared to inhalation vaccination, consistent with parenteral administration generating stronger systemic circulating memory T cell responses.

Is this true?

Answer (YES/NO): NO